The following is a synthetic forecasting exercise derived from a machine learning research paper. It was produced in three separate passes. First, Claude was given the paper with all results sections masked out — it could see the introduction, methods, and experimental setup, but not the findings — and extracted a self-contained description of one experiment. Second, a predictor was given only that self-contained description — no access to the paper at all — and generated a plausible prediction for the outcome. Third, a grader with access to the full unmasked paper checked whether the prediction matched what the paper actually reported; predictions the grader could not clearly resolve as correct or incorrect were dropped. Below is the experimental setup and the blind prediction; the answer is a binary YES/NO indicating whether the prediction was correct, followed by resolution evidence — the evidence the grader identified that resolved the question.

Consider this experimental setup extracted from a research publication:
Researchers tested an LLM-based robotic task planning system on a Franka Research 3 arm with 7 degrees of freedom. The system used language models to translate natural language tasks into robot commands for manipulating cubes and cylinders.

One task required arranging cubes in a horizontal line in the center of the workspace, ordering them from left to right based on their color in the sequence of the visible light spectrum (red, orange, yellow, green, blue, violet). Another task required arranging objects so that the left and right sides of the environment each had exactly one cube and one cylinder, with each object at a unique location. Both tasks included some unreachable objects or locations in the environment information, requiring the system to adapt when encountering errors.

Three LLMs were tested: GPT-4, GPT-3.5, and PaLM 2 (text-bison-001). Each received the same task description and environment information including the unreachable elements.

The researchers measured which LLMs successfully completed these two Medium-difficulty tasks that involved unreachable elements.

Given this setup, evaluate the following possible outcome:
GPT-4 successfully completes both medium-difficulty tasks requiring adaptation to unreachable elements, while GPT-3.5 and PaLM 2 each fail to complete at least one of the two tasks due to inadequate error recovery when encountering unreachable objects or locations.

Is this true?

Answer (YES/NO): NO